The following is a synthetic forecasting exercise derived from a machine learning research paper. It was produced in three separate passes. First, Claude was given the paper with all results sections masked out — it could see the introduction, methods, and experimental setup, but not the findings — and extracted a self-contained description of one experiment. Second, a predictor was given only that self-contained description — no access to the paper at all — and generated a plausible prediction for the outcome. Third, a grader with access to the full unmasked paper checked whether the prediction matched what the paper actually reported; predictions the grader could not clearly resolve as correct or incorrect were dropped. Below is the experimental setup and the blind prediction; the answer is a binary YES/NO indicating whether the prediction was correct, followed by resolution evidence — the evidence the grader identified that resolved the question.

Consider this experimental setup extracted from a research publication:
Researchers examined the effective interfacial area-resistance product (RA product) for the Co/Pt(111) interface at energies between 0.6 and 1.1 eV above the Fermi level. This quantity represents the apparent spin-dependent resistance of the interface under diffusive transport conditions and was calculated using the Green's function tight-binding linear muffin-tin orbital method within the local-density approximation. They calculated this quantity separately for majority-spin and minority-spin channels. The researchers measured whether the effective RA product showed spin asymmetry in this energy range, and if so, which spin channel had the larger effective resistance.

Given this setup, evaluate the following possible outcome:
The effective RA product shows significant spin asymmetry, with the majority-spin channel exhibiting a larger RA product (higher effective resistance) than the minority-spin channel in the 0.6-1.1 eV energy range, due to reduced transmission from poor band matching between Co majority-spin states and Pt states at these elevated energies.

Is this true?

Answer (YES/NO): NO